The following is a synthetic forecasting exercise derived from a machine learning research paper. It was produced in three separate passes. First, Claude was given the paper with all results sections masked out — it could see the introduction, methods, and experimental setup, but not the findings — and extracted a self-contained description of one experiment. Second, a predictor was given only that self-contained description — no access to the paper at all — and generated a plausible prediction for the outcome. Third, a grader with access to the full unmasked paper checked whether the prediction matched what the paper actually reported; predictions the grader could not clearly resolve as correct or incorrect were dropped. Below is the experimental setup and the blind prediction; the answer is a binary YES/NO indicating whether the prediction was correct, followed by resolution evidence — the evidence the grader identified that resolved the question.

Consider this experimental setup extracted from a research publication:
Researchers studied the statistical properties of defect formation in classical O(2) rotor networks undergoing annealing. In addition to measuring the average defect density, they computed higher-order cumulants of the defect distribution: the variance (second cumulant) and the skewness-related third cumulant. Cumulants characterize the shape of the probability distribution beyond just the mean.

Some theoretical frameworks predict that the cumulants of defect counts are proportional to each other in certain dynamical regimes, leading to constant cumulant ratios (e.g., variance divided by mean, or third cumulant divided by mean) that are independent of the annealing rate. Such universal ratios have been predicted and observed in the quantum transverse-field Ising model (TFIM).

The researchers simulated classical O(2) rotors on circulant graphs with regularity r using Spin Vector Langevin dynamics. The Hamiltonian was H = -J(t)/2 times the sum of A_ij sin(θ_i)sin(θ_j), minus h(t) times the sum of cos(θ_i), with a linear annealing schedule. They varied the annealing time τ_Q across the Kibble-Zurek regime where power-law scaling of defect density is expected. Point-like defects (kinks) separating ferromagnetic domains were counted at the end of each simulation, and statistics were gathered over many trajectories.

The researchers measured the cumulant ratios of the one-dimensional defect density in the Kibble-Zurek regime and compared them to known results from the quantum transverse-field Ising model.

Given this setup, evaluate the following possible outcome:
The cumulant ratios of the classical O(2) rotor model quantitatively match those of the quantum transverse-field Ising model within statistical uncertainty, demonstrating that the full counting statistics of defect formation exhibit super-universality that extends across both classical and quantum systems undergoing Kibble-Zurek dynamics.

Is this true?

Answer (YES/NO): YES